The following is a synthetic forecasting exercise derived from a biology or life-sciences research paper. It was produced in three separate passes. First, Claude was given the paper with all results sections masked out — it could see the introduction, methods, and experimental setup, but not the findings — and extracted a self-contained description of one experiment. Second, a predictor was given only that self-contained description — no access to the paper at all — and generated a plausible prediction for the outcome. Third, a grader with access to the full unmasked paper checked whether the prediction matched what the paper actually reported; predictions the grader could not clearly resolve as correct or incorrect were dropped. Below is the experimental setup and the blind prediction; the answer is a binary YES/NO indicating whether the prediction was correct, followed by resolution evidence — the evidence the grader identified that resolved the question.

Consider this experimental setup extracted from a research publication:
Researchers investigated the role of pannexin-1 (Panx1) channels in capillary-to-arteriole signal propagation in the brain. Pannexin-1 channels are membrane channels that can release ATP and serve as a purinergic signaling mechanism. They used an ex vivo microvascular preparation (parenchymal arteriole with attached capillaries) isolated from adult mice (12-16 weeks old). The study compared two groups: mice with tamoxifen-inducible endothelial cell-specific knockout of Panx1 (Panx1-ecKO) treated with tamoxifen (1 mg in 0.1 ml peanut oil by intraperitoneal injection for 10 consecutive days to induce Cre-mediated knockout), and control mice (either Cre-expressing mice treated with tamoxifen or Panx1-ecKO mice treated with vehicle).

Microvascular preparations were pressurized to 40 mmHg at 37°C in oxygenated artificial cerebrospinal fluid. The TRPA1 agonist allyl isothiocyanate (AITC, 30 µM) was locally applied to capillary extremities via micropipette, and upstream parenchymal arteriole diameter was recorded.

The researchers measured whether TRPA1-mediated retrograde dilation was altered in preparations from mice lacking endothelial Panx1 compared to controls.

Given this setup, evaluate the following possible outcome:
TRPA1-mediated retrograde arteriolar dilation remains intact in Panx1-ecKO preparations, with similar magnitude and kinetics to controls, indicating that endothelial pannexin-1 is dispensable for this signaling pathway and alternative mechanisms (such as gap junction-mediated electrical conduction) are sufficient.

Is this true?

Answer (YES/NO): NO